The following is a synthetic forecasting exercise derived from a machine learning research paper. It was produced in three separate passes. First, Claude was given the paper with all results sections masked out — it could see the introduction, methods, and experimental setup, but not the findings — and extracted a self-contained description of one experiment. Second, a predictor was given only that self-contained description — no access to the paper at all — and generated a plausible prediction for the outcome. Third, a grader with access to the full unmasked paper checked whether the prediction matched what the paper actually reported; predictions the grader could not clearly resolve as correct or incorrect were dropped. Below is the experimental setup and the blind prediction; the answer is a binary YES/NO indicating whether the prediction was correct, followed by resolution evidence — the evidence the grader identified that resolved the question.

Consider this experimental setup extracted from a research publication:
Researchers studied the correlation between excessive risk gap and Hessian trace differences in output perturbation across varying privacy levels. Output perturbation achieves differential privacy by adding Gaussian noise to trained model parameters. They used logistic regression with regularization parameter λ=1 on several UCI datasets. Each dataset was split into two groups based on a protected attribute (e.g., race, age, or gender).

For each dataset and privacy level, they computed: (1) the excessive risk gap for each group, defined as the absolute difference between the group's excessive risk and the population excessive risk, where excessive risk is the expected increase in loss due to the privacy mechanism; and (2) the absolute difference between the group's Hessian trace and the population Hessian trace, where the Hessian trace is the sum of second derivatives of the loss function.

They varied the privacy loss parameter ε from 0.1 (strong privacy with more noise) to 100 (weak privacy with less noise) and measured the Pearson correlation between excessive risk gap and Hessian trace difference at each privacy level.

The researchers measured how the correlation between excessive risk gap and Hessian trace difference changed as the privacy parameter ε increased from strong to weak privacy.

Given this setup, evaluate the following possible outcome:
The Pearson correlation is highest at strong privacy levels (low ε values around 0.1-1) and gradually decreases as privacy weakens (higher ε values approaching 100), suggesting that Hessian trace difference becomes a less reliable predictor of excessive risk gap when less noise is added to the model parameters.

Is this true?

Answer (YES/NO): YES